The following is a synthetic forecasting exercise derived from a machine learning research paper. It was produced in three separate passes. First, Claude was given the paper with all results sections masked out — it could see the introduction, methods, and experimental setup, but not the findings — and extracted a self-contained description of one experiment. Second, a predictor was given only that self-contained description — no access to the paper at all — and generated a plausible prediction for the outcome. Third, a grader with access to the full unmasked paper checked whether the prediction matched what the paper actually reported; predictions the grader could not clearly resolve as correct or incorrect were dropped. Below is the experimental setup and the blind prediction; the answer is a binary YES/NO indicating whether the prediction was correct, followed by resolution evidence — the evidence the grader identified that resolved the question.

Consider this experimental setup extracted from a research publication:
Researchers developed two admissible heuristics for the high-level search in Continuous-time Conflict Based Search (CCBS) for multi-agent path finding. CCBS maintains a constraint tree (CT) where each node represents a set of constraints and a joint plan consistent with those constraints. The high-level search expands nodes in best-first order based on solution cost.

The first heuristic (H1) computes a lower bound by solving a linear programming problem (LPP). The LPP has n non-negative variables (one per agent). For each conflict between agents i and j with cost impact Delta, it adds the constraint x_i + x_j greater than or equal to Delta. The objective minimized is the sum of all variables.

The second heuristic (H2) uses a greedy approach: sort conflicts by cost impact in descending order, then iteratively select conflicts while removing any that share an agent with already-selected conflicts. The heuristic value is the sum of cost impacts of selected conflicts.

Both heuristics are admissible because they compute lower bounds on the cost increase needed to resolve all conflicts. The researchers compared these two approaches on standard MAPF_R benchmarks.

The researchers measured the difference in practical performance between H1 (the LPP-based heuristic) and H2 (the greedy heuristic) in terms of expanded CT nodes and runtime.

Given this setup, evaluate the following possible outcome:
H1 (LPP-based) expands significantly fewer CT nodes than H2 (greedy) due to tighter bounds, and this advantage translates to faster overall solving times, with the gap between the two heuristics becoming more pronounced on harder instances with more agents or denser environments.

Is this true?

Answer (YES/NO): NO